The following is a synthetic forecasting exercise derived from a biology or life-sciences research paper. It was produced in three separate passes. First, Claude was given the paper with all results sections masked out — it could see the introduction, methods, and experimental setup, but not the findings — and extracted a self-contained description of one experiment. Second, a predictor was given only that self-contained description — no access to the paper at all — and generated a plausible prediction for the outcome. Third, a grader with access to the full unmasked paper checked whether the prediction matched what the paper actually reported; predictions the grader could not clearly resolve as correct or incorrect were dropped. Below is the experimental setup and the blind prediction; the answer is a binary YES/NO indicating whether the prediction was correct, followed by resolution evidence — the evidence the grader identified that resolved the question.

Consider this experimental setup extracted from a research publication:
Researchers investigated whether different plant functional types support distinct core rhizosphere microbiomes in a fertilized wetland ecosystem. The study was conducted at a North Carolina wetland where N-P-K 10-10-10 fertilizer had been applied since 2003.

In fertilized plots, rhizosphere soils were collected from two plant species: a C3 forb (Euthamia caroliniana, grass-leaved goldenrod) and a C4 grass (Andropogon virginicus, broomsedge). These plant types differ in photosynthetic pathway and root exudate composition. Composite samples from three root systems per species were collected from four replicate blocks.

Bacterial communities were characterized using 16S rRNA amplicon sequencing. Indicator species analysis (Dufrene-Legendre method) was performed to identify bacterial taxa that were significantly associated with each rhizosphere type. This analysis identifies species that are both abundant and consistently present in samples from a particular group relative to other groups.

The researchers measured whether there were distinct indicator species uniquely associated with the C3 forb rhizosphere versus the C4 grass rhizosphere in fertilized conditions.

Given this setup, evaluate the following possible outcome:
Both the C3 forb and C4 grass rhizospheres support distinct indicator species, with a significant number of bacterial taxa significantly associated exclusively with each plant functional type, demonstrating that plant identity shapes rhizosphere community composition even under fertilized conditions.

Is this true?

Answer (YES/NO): NO